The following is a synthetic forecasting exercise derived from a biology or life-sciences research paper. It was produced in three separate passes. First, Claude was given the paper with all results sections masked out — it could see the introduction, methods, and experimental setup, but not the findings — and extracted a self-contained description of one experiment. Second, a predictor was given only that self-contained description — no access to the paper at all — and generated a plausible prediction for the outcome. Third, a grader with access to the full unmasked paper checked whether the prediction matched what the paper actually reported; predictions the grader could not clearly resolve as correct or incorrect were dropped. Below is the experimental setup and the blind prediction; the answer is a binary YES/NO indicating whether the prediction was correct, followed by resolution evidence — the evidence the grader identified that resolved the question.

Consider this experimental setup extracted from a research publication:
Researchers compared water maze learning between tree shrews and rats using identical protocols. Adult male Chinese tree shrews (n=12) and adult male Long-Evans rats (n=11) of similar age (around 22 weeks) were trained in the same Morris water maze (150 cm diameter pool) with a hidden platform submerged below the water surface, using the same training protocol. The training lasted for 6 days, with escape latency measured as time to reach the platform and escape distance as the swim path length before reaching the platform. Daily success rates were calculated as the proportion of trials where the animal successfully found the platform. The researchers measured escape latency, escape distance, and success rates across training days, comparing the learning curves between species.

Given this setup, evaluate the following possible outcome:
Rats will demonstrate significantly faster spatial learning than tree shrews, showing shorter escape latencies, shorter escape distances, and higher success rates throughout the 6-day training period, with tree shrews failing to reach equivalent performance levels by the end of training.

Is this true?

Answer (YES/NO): YES